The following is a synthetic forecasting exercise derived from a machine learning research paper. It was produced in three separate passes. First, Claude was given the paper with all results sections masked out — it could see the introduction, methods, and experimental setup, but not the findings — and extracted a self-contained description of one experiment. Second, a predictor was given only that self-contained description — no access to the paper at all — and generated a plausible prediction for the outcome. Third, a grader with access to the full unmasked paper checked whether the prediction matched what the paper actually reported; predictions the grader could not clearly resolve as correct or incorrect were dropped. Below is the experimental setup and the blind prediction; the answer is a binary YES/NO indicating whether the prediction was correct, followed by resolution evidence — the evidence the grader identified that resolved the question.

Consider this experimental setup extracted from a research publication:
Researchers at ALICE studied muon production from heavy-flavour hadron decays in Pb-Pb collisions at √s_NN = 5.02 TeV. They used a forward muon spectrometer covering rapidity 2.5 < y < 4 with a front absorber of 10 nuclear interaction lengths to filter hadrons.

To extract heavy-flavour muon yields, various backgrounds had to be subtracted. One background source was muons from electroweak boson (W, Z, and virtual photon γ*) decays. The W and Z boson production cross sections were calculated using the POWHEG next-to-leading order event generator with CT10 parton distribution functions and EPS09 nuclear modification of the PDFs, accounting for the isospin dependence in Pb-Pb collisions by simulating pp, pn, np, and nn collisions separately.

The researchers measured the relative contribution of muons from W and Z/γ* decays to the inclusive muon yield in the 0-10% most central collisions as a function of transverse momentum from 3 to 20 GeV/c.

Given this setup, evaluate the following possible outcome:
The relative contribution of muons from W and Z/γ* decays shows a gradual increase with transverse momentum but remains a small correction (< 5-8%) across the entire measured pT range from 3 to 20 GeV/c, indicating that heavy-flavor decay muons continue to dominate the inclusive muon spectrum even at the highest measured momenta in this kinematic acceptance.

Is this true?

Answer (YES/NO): NO